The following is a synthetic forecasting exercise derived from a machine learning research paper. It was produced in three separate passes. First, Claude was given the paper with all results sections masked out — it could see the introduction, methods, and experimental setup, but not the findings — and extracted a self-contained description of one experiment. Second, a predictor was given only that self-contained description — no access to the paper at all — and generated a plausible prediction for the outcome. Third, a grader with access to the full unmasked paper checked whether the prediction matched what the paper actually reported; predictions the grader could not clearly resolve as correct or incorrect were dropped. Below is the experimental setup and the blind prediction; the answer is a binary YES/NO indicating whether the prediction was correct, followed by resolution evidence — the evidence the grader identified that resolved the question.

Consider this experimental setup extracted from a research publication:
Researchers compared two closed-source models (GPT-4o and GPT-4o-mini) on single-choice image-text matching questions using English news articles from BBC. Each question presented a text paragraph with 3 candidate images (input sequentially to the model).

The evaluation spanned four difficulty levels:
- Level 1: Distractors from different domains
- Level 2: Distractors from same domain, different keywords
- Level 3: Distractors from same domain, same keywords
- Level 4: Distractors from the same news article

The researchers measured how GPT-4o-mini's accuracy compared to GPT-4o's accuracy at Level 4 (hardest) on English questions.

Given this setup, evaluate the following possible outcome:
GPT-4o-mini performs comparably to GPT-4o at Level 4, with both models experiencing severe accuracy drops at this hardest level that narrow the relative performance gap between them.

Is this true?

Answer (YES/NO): NO